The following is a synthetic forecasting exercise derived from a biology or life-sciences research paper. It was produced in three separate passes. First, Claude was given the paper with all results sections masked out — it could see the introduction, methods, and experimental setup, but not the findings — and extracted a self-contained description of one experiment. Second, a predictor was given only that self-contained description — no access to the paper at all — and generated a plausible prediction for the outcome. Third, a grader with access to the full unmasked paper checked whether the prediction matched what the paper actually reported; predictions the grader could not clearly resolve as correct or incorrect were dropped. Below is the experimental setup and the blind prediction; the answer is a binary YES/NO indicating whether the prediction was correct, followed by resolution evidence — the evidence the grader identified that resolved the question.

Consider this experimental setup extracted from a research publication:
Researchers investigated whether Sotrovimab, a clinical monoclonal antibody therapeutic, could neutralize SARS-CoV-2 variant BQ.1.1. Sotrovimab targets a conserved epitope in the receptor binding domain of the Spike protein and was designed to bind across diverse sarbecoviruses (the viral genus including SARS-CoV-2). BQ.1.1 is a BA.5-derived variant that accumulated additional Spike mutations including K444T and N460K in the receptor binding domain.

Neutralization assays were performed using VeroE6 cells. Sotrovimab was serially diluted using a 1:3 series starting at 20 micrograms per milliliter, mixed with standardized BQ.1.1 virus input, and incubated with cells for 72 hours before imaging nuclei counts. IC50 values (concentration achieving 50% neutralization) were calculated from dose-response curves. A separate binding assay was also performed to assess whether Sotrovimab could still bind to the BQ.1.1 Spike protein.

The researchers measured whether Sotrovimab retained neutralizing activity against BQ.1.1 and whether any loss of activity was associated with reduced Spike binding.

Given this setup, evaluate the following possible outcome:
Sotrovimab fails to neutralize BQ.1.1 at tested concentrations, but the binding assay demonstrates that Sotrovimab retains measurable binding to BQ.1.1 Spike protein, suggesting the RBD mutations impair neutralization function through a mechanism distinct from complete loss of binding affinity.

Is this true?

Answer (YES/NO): NO